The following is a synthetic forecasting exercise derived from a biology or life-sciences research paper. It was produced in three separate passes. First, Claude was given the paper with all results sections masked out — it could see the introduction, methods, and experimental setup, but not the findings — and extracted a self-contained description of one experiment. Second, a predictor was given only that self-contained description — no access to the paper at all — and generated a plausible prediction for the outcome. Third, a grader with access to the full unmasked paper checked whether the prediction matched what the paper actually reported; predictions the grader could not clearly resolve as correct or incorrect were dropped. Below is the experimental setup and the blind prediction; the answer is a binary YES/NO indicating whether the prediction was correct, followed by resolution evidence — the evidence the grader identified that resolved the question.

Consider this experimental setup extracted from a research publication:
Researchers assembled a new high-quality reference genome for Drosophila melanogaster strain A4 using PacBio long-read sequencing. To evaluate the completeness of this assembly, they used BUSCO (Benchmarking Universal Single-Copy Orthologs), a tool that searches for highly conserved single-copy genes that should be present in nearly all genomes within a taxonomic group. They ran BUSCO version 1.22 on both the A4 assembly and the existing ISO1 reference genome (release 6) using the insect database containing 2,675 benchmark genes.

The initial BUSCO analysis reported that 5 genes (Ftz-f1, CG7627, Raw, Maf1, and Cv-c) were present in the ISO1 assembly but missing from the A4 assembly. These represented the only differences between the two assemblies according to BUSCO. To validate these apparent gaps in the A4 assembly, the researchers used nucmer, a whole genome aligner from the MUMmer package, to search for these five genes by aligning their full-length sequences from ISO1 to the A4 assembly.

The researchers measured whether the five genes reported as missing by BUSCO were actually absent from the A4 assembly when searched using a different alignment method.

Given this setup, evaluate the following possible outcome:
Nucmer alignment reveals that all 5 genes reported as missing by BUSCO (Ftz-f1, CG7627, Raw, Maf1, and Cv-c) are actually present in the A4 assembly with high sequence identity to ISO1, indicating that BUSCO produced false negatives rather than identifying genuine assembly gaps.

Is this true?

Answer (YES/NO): YES